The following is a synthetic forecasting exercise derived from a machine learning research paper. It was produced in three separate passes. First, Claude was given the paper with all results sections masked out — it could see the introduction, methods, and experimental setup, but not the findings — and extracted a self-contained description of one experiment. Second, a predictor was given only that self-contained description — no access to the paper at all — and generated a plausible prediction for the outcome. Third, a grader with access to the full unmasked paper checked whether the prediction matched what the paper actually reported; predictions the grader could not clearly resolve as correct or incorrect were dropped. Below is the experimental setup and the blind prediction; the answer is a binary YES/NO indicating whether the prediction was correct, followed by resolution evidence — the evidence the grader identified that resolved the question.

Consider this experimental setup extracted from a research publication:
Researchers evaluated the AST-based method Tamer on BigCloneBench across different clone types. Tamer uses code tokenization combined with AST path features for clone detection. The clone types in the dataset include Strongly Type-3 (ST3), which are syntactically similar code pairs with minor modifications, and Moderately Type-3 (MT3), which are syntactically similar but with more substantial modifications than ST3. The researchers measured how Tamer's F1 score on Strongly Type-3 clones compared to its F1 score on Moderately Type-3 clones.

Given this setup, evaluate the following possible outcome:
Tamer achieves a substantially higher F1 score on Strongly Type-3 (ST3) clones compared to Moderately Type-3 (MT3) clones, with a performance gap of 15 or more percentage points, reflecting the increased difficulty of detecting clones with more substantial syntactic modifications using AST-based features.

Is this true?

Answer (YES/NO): YES